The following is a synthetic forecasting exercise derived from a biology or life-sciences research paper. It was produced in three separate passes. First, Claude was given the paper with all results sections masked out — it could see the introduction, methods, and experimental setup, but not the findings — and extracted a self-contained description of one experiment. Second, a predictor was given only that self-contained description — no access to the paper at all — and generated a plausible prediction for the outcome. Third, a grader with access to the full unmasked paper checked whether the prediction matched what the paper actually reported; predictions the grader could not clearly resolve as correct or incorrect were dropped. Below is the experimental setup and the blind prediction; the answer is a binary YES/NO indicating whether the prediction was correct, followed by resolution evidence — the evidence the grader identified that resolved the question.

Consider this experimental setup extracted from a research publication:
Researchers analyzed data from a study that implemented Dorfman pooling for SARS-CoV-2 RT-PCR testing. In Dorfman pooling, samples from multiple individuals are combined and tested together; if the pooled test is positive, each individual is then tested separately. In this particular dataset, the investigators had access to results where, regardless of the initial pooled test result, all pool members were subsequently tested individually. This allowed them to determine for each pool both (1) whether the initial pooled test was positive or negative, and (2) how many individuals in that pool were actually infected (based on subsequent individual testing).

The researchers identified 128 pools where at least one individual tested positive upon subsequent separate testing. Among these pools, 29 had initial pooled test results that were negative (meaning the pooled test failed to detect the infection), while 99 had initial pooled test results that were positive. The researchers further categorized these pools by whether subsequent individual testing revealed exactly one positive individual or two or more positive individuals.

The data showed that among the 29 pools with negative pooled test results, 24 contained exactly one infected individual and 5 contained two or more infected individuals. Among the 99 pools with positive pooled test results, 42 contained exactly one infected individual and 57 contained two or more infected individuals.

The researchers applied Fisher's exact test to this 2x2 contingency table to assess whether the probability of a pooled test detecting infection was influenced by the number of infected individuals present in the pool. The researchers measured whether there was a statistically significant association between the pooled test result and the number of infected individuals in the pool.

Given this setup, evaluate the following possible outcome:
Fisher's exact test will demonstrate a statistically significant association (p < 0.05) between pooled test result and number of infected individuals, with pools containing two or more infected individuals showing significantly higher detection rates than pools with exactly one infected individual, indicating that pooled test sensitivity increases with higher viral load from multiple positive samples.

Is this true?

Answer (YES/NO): YES